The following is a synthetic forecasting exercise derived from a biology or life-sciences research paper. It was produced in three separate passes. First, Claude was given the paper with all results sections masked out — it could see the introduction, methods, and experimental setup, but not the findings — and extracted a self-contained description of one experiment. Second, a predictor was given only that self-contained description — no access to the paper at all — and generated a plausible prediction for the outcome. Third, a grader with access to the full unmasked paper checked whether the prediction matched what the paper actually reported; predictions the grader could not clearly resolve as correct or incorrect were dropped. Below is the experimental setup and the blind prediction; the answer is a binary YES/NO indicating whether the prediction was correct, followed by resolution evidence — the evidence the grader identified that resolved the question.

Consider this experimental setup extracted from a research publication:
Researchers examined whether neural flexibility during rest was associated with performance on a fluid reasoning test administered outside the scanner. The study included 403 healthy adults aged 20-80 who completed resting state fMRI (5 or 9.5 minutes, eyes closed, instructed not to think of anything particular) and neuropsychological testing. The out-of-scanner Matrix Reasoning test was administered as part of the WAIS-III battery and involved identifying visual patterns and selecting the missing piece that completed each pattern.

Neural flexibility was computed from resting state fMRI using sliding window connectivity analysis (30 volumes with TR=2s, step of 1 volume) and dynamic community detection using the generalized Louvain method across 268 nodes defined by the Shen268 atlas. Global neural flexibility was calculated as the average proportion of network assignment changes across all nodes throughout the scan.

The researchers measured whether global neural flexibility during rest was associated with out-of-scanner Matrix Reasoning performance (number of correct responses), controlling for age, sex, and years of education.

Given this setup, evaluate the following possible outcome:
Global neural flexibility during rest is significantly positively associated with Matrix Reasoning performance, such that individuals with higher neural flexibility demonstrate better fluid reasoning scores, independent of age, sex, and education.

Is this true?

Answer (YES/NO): NO